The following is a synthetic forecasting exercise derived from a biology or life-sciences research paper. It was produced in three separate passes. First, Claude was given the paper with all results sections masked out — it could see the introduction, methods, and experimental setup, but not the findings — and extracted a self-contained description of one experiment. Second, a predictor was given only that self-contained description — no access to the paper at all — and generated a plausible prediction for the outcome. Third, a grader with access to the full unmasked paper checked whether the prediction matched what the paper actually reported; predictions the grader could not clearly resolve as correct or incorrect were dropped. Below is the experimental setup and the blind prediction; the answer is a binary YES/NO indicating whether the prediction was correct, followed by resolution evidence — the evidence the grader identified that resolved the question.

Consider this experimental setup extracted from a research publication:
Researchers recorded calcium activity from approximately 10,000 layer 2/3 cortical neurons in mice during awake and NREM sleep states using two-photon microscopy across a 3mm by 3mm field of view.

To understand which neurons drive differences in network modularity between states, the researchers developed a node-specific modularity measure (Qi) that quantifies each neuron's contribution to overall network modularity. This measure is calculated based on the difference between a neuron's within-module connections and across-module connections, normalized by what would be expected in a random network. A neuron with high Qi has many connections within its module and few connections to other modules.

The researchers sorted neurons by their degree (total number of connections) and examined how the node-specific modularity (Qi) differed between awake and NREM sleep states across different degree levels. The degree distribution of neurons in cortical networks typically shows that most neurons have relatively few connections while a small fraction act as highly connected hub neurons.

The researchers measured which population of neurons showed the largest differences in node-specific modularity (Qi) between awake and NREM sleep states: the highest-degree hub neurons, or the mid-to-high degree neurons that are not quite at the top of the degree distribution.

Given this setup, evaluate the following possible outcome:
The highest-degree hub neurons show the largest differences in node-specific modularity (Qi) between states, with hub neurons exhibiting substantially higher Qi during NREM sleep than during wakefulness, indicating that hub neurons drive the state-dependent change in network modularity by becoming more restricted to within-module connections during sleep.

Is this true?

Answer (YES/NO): NO